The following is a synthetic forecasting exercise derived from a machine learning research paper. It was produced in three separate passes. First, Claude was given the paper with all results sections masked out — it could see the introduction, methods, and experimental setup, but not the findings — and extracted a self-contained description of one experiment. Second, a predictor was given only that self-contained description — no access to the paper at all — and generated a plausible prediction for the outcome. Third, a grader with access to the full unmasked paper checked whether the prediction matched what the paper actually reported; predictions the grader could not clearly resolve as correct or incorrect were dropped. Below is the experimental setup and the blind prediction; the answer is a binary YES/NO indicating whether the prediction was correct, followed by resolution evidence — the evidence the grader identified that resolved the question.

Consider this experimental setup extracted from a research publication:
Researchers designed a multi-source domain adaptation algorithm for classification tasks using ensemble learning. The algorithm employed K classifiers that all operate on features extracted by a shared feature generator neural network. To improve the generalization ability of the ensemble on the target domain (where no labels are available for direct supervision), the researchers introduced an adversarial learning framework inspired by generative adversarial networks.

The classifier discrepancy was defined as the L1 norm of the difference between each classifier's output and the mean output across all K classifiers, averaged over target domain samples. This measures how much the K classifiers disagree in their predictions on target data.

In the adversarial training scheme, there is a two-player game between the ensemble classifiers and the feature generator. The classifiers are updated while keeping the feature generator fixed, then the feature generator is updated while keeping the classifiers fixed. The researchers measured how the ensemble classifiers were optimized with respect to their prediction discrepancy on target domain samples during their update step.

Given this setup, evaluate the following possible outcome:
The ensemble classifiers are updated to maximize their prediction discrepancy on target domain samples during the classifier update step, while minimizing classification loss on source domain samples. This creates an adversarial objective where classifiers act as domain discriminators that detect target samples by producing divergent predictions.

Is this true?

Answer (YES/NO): NO